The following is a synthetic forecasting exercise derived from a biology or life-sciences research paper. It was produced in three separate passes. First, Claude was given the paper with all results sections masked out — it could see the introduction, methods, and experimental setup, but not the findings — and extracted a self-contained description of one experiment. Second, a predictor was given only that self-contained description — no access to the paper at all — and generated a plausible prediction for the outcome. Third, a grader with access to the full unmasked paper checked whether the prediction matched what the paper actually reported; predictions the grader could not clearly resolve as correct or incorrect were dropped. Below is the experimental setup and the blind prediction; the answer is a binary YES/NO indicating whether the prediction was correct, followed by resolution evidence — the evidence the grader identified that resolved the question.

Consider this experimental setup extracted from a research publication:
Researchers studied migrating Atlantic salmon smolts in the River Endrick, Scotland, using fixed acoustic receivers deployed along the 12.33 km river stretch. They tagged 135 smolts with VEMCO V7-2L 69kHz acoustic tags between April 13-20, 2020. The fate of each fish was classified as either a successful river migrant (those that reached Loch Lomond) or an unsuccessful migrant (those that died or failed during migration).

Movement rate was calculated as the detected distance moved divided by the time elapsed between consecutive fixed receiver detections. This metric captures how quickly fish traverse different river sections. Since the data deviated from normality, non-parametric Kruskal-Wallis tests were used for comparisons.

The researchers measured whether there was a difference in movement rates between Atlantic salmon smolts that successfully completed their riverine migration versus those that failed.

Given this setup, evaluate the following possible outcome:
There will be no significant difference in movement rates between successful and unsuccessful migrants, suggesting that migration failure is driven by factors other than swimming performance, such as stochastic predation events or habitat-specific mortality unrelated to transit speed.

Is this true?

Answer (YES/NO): NO